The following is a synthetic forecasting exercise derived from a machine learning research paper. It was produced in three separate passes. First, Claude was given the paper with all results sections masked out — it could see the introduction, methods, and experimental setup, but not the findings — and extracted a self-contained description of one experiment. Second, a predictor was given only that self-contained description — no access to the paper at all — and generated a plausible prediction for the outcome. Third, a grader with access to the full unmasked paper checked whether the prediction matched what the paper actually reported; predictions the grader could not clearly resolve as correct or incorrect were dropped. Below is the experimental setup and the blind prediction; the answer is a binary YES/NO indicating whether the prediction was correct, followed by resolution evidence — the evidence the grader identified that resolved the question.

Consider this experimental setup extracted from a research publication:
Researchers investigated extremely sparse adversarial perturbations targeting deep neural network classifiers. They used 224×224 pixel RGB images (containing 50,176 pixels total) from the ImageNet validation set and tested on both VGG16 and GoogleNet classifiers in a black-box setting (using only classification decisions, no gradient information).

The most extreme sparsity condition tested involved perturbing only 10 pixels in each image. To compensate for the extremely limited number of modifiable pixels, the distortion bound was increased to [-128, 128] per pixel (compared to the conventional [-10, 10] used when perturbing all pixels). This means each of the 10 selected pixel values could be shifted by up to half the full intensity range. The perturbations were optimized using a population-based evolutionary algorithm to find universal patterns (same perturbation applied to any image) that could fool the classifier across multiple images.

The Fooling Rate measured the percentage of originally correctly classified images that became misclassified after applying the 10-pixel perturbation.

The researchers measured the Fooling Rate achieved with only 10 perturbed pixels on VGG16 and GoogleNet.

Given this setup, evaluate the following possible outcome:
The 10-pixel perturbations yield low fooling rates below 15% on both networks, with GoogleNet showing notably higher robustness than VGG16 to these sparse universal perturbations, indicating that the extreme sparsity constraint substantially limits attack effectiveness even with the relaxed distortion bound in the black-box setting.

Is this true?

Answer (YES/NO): NO